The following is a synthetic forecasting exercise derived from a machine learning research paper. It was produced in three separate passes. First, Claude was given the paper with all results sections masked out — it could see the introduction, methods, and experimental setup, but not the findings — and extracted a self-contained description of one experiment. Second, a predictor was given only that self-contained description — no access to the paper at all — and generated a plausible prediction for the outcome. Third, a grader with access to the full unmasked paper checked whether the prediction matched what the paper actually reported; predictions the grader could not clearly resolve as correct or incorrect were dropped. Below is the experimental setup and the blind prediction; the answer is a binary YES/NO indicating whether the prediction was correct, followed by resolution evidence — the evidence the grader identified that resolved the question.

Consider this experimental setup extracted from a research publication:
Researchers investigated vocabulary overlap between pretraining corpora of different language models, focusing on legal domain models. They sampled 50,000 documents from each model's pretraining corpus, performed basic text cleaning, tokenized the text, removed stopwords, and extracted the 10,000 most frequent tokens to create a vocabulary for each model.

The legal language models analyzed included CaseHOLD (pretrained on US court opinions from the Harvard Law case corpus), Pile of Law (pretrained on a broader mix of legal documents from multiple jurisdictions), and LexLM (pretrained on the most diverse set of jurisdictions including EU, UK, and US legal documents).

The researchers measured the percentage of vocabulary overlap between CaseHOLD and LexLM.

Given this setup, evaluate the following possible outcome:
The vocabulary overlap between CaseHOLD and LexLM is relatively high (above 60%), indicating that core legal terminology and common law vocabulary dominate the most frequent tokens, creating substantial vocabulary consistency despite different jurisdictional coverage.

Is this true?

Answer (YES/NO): NO